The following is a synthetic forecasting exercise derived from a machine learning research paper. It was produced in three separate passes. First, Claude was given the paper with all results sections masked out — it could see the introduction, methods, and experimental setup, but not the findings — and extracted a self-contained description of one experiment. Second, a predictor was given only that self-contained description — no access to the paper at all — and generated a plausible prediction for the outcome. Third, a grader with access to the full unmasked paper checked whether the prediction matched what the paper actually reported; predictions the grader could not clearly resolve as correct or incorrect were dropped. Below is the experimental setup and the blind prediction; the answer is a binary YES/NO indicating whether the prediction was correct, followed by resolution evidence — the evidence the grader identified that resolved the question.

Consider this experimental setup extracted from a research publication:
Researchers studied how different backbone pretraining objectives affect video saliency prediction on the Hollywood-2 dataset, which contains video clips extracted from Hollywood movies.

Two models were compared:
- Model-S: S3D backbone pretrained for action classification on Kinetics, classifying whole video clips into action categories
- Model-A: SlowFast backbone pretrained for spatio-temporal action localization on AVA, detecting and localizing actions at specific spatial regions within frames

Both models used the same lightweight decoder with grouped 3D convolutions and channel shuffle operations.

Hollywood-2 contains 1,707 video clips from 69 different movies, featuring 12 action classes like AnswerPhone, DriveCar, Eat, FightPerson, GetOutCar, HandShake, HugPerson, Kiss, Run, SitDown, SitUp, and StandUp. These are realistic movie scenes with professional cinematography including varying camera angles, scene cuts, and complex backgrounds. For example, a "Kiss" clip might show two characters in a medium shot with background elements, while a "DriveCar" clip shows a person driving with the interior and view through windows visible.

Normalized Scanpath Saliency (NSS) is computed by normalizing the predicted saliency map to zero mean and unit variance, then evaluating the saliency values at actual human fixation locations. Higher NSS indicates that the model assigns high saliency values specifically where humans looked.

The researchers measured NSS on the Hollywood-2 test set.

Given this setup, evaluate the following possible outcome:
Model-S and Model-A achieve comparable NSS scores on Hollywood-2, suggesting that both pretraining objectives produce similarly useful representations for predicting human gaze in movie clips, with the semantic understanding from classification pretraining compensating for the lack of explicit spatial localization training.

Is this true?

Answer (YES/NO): NO